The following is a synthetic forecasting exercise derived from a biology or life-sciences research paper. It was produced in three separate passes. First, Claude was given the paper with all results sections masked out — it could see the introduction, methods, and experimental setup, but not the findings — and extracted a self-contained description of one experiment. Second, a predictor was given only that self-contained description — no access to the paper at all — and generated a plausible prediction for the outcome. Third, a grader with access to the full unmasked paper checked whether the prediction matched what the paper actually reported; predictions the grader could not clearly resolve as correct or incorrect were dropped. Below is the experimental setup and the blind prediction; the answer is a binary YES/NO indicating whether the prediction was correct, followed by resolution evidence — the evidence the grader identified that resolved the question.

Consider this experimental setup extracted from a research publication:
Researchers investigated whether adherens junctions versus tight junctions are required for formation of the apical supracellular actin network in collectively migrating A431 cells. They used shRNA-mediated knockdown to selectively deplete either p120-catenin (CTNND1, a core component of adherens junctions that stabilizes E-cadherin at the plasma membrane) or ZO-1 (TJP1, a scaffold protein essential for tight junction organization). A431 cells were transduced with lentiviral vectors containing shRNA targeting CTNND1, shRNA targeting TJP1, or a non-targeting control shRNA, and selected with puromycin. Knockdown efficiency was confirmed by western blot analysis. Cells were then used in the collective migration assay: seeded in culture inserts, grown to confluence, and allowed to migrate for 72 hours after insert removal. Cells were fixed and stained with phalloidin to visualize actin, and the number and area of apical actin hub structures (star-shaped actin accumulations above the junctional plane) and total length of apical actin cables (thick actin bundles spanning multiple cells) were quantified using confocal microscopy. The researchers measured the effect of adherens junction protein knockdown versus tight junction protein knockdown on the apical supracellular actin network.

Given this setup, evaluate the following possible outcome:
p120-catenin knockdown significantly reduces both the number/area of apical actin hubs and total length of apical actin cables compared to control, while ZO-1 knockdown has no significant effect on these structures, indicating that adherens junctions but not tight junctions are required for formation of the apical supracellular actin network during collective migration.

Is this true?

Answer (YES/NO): YES